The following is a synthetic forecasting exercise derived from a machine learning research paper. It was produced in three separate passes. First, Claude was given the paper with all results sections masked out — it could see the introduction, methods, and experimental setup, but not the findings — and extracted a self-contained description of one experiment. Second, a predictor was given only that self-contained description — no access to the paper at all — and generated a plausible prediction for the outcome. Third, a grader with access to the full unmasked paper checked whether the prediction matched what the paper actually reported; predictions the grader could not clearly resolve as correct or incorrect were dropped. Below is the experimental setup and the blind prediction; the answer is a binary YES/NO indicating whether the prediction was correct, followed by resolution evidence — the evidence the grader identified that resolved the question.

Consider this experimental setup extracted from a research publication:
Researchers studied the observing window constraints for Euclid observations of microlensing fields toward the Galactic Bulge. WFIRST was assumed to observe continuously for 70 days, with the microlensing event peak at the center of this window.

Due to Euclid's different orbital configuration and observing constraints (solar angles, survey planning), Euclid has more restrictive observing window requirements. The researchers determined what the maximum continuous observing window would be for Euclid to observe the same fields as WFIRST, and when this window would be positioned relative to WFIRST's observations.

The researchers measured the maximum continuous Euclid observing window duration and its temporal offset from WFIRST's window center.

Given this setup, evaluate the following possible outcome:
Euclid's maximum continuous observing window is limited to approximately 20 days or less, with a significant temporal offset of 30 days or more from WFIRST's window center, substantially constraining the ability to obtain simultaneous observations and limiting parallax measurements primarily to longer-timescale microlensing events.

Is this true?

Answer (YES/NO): NO